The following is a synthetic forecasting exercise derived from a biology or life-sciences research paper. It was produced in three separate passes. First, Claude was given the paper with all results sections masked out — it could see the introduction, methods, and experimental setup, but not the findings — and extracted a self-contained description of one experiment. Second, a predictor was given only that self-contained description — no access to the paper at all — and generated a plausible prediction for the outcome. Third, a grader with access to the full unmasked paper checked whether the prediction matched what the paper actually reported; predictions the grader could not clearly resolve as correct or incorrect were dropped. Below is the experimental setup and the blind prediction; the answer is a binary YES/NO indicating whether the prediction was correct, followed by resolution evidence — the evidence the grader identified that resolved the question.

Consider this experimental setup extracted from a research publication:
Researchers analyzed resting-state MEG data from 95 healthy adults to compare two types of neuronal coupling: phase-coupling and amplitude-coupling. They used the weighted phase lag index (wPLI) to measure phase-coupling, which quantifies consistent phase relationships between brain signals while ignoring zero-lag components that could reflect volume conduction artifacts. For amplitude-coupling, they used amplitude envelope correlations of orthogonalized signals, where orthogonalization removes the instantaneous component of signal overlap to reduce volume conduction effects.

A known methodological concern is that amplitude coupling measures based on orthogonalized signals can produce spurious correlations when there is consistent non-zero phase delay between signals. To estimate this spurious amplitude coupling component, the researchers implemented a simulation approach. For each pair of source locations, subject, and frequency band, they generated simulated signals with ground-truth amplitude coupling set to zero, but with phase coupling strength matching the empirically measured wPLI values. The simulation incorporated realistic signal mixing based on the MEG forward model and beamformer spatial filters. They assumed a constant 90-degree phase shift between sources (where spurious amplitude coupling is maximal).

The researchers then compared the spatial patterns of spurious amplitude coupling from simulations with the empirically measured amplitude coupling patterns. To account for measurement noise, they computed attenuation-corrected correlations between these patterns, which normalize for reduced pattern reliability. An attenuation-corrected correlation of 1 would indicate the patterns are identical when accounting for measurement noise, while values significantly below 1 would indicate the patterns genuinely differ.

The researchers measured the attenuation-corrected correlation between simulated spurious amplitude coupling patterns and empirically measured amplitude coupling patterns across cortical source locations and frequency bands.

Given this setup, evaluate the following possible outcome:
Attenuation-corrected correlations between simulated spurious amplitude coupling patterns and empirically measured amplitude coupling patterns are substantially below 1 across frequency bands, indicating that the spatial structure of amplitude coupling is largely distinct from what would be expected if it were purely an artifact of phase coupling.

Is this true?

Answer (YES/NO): YES